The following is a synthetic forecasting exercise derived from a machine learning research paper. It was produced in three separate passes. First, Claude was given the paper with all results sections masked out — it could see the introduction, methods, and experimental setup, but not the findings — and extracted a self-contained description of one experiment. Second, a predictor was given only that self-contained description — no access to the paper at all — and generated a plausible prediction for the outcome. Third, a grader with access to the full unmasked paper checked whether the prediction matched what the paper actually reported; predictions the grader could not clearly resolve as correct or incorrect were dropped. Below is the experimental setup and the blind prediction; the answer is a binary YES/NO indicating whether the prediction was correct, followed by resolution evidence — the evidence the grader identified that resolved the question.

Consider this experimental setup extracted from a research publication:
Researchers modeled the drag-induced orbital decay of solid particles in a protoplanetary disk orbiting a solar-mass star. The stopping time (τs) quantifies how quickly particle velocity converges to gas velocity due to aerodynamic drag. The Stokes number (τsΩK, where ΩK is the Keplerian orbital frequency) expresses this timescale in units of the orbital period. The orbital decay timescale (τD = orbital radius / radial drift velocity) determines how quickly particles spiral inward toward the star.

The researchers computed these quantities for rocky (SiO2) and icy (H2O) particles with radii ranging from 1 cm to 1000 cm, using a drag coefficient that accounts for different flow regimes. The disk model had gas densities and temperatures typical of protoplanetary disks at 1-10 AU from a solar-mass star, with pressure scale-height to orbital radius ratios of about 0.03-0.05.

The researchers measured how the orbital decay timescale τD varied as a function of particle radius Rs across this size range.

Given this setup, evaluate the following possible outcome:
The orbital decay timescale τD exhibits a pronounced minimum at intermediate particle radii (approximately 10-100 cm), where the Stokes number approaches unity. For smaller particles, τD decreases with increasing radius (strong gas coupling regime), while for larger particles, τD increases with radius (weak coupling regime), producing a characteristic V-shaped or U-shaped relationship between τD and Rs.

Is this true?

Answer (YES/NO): YES